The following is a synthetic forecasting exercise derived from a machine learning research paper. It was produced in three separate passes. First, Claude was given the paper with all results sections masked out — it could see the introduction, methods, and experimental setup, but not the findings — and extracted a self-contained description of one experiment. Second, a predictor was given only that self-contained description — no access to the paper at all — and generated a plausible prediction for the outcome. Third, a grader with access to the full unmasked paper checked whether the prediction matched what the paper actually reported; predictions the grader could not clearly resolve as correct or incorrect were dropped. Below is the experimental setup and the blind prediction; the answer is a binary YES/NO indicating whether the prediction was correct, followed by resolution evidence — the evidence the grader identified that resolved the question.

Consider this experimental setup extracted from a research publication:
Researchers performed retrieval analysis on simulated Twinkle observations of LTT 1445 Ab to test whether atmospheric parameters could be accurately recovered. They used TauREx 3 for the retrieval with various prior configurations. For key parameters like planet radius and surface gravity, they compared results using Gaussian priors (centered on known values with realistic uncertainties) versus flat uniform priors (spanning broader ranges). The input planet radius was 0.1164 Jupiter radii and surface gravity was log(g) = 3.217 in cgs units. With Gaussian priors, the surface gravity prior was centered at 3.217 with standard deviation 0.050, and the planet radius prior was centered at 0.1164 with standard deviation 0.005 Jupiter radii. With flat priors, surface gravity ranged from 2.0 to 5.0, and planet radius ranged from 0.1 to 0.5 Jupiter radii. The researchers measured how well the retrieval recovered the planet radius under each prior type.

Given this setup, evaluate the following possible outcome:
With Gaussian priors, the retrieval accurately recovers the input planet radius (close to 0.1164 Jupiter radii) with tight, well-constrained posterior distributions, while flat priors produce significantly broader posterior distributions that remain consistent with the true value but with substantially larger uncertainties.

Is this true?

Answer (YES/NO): NO